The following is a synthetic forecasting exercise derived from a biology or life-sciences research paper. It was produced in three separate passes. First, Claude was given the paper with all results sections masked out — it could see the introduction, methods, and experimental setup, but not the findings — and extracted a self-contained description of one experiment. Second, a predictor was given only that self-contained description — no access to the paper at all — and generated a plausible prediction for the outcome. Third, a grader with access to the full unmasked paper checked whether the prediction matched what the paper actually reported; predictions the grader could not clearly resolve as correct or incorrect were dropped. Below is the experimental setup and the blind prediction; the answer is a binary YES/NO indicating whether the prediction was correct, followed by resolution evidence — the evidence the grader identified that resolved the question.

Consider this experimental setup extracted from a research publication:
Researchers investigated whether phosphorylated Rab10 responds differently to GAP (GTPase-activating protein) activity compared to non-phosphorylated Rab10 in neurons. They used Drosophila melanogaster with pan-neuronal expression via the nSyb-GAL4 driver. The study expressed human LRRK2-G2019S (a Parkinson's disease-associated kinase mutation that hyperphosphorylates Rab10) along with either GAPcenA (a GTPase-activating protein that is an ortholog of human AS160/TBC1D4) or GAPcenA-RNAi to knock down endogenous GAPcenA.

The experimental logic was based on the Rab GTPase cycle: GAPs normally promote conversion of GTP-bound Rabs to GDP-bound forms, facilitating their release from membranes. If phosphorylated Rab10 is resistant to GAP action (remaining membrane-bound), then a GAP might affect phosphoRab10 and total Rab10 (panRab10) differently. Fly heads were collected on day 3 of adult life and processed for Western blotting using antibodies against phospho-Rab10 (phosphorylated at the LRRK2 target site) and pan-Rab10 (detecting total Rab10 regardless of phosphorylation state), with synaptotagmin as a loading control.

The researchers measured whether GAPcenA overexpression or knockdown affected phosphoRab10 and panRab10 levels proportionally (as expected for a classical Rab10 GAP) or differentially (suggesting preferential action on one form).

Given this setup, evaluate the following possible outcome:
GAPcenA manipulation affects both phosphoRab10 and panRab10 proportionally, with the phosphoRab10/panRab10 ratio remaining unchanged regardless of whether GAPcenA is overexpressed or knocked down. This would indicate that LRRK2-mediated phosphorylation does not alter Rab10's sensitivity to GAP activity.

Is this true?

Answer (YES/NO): NO